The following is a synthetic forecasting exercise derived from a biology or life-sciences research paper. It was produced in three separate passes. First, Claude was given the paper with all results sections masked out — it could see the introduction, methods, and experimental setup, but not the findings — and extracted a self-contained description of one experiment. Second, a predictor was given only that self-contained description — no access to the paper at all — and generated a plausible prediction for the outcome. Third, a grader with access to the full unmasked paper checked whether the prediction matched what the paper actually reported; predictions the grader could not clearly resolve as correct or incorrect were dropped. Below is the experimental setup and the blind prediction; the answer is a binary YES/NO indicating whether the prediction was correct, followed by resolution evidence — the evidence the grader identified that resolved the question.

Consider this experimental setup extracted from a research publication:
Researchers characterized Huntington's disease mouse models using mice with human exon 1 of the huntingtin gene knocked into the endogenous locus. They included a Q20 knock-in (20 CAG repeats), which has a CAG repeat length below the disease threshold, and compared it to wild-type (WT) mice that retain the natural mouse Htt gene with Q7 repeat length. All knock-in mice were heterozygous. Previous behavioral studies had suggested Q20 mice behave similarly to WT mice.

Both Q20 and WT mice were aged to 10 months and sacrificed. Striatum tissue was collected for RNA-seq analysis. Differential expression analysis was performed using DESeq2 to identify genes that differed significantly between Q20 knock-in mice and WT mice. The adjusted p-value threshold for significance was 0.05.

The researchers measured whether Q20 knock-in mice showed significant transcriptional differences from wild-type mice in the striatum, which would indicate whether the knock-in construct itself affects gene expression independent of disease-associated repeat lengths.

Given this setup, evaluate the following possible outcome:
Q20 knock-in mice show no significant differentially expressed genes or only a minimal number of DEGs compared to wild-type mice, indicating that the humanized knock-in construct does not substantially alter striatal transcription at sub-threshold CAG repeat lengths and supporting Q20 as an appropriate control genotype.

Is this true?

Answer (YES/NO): YES